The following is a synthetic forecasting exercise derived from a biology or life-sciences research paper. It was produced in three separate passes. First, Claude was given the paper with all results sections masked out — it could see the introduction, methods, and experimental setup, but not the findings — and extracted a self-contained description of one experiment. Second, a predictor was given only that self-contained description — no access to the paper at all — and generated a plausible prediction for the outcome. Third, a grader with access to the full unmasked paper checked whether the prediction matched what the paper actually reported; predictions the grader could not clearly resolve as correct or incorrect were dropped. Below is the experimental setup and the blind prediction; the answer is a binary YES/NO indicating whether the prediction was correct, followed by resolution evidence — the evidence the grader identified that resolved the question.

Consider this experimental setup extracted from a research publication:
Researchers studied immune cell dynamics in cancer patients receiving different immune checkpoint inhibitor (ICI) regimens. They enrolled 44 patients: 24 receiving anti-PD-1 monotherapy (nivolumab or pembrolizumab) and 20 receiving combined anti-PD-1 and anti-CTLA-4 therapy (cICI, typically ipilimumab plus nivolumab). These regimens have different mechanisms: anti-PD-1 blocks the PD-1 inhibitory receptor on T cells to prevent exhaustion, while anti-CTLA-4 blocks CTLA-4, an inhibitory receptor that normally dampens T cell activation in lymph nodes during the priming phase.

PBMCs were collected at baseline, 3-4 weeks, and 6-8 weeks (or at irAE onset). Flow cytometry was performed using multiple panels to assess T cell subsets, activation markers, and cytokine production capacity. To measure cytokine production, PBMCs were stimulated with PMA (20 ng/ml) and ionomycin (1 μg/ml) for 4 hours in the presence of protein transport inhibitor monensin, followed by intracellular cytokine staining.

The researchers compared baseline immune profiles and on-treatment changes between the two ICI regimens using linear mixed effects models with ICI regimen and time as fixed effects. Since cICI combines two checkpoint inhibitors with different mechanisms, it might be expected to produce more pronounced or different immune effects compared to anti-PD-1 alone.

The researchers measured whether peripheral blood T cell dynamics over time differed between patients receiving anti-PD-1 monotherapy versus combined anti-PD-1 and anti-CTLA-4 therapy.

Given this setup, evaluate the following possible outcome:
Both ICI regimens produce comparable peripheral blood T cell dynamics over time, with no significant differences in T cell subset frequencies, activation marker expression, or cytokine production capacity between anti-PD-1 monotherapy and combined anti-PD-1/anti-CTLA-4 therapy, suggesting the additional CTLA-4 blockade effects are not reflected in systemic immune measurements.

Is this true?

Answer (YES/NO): NO